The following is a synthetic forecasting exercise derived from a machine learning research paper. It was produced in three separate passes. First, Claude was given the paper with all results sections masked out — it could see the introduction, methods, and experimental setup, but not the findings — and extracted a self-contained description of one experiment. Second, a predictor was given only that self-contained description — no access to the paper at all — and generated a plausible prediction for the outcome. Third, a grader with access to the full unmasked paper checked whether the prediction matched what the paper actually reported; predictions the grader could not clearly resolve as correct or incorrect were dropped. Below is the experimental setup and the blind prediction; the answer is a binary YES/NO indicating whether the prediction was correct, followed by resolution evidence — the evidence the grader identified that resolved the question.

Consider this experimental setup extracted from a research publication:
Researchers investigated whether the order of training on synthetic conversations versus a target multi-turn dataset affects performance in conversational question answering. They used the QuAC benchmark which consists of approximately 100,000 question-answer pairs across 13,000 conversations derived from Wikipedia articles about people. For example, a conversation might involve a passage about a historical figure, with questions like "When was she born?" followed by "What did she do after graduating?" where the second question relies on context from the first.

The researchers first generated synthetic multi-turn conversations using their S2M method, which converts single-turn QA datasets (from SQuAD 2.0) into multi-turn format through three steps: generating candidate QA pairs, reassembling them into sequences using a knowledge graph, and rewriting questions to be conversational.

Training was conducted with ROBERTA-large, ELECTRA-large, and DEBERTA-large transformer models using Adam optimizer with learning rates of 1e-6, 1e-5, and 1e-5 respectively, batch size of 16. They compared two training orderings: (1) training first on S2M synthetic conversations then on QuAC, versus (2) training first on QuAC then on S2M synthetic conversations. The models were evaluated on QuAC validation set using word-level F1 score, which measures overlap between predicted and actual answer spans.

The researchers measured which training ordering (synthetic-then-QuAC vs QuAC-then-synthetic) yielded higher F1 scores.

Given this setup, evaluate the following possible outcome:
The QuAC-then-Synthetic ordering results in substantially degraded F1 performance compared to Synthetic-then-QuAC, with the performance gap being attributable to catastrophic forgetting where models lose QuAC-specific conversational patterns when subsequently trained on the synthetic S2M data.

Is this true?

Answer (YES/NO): NO